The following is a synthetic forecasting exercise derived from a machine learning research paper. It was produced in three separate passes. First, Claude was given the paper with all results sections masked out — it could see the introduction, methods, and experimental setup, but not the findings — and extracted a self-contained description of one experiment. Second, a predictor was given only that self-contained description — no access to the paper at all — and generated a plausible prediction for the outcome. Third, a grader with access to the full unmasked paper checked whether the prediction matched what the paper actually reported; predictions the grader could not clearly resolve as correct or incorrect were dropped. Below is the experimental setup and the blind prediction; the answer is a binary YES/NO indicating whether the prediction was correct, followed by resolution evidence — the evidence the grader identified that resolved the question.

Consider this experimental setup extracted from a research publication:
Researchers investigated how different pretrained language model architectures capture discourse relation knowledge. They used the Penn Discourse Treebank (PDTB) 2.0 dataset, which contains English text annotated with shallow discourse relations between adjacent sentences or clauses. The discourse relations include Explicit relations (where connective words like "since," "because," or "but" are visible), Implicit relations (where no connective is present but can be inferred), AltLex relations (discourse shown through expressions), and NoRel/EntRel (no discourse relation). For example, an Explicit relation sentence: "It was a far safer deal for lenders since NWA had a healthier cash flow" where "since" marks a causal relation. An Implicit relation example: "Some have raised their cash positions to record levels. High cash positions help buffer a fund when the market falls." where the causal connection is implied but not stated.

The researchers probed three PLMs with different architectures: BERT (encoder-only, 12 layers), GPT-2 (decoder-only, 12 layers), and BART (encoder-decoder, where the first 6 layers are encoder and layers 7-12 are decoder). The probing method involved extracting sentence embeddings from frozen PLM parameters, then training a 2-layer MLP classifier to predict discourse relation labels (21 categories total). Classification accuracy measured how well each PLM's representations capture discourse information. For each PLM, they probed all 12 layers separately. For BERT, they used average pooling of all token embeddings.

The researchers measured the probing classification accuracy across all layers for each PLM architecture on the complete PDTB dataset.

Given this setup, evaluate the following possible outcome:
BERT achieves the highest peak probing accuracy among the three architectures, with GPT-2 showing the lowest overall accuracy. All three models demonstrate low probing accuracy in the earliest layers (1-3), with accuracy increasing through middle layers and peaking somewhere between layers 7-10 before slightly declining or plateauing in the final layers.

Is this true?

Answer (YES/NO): NO